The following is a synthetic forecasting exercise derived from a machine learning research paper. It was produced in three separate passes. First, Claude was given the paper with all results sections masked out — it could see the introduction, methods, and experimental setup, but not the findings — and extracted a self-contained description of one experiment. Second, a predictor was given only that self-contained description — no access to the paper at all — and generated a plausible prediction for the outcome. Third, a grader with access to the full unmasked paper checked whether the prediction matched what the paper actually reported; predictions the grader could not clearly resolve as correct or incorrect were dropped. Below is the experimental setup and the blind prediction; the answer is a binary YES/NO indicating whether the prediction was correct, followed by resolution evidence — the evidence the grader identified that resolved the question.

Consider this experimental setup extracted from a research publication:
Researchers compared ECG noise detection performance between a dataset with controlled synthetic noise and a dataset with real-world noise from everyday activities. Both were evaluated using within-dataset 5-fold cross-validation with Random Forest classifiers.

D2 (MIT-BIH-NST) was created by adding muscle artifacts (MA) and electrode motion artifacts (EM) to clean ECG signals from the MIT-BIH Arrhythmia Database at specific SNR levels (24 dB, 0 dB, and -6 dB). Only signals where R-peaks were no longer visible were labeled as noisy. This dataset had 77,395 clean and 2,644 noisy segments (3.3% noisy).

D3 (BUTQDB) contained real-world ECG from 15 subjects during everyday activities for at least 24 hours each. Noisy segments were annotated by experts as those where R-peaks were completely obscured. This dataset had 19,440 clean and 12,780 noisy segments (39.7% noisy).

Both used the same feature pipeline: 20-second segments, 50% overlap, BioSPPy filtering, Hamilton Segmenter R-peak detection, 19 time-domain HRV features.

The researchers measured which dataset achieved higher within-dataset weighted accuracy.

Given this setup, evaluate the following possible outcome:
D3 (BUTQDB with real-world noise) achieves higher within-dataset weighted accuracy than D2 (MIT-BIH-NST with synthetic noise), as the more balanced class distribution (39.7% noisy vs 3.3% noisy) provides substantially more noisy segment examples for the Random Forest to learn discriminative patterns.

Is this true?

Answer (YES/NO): NO